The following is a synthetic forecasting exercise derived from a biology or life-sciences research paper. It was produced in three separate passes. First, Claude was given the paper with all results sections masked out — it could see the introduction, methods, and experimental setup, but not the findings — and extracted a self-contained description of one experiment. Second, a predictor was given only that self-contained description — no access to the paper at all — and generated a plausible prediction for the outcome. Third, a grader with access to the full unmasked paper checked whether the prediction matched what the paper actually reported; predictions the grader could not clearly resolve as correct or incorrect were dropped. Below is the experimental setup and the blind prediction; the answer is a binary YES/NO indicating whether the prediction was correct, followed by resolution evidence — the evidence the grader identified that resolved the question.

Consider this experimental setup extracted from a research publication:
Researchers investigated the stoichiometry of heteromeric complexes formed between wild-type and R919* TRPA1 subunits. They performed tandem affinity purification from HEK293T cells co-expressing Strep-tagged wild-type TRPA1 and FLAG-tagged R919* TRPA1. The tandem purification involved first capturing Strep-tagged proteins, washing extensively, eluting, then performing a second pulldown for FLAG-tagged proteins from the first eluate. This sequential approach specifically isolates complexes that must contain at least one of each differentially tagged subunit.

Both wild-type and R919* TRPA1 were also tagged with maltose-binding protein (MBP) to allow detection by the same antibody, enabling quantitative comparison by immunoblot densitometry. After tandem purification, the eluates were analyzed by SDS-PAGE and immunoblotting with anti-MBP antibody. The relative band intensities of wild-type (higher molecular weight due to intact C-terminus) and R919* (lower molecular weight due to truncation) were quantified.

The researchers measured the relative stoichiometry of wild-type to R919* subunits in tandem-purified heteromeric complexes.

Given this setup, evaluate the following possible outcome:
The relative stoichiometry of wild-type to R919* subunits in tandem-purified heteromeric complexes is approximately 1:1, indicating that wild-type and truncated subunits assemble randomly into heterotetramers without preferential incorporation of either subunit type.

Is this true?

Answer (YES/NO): NO